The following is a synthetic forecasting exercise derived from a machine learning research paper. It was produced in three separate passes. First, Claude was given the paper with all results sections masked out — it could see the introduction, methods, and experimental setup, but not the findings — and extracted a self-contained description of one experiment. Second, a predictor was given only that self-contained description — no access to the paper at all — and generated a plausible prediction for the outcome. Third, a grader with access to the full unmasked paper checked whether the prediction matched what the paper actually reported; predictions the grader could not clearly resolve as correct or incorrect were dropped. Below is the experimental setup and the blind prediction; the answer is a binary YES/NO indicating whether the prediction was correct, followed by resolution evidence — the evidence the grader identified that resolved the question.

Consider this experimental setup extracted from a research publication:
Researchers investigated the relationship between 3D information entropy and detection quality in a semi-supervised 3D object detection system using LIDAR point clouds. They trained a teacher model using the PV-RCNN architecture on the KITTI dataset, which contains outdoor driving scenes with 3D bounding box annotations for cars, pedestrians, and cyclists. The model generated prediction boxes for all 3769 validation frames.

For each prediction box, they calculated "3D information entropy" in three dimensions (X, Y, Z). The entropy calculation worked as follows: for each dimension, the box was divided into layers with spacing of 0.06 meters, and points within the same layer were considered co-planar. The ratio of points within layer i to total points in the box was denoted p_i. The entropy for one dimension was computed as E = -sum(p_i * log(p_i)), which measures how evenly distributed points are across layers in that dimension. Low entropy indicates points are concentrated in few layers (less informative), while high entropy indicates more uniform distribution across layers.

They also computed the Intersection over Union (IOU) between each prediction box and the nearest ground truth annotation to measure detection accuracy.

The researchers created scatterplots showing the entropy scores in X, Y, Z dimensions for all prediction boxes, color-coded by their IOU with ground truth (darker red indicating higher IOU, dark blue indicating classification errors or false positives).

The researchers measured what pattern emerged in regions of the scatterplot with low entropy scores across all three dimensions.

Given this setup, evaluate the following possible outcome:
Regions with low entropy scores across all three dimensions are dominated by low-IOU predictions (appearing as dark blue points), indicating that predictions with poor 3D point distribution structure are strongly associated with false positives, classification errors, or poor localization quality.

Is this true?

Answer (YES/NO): YES